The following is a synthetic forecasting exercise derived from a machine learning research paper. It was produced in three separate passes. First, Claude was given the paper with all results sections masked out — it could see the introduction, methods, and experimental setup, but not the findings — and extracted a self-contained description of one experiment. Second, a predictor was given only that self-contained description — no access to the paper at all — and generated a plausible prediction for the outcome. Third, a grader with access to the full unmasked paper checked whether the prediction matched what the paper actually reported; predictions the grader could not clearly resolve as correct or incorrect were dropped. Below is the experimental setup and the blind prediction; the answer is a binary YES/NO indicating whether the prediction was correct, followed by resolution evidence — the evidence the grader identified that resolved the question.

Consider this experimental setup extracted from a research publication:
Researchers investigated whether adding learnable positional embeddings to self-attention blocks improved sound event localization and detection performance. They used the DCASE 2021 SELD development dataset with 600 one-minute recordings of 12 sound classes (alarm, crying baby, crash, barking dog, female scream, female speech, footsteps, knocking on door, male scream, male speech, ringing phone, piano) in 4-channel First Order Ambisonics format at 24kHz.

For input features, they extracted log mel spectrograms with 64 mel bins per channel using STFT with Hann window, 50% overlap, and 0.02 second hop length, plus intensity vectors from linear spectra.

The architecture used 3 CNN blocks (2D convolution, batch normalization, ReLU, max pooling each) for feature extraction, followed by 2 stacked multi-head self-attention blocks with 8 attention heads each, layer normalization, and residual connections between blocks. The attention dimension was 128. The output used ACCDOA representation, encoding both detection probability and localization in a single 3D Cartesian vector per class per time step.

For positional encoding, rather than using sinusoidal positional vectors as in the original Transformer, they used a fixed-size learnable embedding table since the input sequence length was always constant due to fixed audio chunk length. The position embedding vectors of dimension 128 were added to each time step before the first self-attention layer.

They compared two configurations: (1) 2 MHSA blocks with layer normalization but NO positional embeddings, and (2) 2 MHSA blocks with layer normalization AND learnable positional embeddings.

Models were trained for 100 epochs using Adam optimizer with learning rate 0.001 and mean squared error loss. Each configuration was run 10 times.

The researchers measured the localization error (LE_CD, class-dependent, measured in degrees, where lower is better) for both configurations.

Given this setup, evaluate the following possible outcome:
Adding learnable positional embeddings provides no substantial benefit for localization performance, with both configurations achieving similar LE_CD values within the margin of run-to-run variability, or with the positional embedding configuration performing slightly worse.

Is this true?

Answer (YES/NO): NO